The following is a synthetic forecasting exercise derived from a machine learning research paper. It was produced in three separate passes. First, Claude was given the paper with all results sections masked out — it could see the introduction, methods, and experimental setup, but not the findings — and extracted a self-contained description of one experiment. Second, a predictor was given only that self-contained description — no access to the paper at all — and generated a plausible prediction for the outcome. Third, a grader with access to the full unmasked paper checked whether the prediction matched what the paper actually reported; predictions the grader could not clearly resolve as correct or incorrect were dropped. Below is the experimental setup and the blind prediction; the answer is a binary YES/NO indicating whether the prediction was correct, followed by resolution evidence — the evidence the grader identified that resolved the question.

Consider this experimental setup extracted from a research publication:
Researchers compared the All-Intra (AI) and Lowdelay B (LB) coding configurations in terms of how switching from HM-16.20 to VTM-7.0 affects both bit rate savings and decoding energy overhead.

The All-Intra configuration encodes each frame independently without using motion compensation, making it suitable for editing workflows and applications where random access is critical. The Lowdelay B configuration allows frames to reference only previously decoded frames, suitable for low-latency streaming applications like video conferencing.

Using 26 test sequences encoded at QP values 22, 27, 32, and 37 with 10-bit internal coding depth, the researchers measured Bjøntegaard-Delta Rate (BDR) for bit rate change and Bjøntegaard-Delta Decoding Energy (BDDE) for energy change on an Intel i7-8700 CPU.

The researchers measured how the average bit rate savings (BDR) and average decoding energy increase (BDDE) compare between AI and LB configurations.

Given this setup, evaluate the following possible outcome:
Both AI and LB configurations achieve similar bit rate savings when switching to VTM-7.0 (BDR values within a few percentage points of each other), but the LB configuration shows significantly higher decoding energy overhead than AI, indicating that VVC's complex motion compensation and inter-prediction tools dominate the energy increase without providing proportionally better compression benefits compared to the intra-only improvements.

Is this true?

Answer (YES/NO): NO